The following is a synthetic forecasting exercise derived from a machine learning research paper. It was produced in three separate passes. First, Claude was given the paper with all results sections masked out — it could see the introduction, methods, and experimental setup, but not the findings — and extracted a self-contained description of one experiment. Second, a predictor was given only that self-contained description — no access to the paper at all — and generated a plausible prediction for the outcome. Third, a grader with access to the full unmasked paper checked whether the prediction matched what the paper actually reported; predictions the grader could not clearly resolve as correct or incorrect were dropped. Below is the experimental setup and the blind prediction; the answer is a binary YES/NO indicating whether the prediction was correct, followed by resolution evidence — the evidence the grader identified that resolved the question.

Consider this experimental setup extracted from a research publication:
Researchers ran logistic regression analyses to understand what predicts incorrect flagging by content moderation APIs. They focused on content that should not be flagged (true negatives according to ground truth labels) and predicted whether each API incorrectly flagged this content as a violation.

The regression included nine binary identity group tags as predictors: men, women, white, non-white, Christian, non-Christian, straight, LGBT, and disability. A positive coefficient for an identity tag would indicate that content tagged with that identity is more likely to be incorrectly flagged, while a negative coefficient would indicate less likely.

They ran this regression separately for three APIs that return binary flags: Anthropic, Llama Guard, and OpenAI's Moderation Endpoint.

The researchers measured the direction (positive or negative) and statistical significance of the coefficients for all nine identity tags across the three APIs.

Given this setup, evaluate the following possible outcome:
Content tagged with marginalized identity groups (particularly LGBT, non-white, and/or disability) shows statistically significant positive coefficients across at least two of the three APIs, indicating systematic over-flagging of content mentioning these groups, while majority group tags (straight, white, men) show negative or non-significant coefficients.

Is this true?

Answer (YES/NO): NO